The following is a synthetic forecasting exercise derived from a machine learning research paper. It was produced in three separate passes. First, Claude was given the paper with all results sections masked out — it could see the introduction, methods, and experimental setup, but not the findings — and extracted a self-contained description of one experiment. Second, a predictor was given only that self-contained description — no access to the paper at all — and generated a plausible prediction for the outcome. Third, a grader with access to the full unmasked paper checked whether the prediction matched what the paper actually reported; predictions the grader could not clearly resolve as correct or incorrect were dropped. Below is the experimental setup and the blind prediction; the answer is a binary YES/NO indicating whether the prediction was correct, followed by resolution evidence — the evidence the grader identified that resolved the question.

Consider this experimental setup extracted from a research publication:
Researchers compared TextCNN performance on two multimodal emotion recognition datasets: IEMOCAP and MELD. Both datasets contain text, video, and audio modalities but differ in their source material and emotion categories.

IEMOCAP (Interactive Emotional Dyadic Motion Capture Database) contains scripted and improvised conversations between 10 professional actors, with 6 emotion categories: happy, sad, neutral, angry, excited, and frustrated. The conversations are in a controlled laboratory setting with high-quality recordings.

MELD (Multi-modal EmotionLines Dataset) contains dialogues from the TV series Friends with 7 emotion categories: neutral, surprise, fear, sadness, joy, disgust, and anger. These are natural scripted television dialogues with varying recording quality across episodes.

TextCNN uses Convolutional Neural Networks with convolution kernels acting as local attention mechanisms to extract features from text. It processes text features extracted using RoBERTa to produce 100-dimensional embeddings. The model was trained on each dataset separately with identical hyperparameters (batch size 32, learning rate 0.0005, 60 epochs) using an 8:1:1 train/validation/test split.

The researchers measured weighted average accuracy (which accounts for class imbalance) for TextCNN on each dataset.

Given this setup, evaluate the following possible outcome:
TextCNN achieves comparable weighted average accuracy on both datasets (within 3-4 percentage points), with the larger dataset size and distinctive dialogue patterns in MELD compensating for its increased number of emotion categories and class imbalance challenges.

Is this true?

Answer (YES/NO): NO